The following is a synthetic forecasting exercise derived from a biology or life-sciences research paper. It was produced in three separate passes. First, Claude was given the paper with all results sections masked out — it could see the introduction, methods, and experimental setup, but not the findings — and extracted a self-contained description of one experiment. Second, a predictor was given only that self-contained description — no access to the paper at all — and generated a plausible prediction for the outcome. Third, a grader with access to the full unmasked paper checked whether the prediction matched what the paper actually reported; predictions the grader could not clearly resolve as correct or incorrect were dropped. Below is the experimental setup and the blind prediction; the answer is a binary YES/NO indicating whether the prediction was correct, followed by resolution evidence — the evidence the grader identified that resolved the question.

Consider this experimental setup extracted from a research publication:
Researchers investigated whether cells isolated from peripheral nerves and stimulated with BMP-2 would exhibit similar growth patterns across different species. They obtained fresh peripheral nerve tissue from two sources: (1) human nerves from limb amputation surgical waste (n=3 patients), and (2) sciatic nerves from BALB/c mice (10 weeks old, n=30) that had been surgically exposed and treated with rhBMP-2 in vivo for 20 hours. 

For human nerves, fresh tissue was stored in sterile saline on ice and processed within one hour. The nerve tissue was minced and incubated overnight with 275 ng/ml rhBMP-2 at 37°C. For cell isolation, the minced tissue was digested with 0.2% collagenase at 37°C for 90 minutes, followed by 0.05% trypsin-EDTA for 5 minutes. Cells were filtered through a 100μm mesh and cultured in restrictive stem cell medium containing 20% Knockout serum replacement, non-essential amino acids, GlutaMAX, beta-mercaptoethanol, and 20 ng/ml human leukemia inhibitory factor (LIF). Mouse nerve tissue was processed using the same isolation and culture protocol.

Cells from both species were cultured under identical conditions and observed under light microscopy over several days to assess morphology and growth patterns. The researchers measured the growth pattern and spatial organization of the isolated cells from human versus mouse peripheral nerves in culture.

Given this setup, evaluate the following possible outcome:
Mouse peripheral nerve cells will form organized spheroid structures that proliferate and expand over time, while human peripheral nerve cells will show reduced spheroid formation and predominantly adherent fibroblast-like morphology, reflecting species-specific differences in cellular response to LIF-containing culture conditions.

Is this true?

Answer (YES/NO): NO